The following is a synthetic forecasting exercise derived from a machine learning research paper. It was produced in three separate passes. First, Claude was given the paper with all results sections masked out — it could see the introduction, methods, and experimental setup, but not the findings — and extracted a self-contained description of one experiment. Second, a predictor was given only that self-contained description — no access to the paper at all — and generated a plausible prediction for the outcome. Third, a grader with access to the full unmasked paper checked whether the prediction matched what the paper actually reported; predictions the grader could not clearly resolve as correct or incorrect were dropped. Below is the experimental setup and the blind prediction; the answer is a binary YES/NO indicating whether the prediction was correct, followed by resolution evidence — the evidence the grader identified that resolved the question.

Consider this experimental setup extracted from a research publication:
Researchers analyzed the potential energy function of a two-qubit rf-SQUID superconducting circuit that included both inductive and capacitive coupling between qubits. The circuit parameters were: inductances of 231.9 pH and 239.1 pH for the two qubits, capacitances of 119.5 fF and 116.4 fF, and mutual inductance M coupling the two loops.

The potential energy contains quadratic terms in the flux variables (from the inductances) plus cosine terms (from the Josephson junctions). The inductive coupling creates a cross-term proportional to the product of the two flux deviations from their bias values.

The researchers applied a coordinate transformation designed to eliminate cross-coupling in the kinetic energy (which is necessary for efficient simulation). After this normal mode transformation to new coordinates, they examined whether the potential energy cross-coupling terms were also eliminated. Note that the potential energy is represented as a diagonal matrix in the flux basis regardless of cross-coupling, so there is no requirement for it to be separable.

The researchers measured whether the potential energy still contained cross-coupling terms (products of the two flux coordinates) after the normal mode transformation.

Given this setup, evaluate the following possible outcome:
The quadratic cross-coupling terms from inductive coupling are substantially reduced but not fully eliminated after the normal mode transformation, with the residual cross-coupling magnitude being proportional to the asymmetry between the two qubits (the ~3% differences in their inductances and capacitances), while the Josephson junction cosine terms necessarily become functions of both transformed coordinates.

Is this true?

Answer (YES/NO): NO